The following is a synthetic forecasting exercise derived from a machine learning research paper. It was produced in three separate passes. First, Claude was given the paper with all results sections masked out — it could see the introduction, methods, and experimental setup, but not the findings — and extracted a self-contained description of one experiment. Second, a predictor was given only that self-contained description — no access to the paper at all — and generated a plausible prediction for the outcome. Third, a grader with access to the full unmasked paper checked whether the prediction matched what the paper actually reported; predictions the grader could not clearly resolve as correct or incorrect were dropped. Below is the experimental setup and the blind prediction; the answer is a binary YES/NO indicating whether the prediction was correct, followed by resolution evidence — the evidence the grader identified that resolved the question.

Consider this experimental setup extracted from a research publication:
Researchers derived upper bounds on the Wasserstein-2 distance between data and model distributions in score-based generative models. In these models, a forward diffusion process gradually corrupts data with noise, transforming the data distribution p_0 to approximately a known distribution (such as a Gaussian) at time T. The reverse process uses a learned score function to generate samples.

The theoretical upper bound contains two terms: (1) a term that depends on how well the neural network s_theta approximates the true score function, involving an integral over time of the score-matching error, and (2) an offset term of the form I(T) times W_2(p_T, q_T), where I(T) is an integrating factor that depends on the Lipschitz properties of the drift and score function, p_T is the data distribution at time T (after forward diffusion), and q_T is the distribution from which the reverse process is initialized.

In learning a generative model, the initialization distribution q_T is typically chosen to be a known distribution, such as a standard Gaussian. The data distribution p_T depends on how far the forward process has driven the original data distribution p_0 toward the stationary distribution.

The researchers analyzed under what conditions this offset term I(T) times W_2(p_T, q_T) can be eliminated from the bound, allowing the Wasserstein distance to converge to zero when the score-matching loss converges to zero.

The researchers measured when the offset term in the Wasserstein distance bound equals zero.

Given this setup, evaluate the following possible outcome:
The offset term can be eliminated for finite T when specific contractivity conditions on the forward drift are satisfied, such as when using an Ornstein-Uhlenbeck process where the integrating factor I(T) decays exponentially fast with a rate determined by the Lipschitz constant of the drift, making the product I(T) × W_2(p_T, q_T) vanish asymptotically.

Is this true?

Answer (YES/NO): NO